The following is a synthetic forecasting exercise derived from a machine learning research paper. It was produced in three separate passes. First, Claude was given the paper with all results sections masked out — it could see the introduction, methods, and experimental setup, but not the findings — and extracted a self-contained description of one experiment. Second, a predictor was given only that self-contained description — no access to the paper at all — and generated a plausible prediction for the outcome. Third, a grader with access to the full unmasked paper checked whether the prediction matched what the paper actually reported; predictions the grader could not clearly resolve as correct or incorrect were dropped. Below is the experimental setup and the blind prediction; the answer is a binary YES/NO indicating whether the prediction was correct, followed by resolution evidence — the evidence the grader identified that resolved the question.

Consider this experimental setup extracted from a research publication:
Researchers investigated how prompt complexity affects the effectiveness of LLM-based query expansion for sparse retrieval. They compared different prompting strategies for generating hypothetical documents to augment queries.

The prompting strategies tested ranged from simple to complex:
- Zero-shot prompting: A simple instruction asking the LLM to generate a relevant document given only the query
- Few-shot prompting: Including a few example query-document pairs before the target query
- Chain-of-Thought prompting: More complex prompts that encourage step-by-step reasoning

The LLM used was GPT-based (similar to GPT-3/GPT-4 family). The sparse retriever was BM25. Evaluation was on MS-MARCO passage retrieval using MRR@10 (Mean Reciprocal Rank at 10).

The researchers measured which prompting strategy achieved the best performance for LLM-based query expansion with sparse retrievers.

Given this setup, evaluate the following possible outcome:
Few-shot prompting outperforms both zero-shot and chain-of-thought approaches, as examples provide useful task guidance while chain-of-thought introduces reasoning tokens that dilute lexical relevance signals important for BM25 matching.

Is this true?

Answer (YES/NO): NO